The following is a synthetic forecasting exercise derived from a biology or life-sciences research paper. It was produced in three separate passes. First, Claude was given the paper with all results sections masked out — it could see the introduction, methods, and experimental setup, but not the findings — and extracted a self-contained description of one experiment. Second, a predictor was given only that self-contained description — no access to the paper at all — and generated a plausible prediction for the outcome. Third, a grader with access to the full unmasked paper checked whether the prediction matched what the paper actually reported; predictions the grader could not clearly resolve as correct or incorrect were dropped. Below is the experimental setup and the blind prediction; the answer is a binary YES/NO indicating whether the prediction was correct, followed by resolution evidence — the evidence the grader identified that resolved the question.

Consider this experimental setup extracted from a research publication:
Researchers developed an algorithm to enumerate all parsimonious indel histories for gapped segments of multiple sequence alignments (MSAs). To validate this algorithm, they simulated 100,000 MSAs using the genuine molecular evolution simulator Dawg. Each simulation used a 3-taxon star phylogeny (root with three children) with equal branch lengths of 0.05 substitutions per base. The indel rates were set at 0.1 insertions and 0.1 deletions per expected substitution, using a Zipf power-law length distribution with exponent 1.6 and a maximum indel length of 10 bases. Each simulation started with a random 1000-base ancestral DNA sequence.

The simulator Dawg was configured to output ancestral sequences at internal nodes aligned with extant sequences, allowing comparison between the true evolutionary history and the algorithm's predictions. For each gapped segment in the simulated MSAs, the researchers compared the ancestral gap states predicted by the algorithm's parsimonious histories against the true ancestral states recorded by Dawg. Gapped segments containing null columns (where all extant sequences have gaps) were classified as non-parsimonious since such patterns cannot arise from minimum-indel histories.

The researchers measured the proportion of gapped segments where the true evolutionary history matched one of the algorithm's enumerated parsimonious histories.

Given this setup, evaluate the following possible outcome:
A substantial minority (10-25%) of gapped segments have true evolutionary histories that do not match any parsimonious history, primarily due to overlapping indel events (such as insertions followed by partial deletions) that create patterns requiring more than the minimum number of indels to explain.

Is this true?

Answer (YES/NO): NO